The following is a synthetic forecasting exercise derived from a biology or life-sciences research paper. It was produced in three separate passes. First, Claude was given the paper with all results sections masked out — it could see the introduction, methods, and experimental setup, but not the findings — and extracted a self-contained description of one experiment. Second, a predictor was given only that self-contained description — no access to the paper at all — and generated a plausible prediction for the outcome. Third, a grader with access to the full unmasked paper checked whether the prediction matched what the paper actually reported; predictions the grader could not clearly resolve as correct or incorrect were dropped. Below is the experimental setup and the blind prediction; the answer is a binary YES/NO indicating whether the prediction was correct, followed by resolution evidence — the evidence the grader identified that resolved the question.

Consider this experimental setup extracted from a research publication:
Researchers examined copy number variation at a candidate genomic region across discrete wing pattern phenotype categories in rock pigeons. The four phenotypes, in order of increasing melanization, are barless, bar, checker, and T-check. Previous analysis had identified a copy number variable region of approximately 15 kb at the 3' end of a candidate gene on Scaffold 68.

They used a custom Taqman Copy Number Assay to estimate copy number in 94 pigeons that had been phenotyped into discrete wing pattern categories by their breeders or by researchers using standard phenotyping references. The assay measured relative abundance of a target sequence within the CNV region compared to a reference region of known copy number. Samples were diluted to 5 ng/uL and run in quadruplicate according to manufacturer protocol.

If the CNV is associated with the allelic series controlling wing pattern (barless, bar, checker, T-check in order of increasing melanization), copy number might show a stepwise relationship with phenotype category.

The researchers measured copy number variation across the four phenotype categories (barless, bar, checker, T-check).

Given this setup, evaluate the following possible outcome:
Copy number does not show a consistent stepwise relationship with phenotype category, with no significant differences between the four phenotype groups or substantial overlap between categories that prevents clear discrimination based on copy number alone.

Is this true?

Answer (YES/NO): NO